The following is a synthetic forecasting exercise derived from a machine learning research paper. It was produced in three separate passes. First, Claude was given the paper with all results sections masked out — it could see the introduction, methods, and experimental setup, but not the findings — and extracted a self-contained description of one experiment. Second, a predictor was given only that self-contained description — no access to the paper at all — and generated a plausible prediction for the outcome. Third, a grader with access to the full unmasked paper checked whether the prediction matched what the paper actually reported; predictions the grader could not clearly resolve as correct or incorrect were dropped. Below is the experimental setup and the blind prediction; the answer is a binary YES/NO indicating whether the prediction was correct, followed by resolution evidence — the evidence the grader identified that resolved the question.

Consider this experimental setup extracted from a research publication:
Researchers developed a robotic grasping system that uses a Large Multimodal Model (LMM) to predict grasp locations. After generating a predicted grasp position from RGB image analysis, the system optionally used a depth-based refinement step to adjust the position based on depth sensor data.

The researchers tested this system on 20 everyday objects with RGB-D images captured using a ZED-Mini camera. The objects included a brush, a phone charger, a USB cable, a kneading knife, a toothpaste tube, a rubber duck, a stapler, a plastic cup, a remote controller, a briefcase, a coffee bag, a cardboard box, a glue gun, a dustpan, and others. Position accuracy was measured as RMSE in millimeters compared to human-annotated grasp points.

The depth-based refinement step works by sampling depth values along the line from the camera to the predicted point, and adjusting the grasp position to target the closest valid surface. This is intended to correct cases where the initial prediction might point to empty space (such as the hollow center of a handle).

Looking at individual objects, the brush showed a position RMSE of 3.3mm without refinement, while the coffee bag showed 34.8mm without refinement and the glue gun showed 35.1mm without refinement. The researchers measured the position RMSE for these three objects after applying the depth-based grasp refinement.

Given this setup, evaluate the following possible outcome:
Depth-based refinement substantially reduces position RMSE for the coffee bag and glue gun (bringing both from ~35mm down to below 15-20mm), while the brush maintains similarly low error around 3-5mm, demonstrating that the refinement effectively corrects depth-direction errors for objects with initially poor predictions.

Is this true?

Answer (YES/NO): YES